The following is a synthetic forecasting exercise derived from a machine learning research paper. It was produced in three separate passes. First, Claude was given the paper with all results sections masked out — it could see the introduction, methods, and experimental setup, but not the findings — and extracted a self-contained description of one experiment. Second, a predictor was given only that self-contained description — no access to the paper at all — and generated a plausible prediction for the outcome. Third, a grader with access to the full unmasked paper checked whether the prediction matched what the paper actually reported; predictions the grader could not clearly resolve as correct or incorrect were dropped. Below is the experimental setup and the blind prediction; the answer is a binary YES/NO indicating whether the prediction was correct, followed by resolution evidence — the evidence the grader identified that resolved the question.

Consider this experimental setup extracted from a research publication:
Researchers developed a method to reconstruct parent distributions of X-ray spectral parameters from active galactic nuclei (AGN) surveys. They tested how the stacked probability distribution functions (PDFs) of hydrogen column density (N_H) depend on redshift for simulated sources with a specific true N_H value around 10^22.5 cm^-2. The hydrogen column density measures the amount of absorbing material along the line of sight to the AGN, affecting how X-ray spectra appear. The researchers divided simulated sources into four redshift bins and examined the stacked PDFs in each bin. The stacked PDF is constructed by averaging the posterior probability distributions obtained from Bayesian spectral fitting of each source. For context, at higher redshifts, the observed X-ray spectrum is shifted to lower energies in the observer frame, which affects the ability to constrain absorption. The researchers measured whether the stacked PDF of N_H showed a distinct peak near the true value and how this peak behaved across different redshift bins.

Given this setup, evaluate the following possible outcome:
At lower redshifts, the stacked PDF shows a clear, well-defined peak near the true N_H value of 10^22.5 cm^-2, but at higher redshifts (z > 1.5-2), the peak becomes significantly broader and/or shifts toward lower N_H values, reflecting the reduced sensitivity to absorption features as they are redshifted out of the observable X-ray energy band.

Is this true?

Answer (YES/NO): NO